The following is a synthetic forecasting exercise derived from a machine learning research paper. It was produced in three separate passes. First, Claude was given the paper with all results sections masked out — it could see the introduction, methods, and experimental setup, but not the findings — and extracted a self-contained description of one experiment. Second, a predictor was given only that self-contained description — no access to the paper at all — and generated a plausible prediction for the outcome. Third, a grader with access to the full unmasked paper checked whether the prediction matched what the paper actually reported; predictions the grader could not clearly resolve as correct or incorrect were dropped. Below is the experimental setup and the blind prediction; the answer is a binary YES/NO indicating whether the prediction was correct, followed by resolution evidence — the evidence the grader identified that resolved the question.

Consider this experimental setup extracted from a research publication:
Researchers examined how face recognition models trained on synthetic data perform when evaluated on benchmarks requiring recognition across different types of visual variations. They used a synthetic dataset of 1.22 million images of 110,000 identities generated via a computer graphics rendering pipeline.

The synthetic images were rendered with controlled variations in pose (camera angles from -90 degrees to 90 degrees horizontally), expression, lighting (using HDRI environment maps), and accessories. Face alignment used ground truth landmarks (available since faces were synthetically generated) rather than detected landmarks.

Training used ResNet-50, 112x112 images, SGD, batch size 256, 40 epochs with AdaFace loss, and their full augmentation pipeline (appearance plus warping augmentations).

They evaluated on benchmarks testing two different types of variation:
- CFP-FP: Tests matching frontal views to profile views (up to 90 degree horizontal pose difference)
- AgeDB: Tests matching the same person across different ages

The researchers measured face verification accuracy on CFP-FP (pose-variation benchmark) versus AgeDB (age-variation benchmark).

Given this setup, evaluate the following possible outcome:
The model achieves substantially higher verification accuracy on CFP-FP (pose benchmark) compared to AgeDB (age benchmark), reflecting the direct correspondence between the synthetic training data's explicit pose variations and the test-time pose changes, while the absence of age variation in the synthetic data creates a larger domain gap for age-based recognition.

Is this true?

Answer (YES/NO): YES